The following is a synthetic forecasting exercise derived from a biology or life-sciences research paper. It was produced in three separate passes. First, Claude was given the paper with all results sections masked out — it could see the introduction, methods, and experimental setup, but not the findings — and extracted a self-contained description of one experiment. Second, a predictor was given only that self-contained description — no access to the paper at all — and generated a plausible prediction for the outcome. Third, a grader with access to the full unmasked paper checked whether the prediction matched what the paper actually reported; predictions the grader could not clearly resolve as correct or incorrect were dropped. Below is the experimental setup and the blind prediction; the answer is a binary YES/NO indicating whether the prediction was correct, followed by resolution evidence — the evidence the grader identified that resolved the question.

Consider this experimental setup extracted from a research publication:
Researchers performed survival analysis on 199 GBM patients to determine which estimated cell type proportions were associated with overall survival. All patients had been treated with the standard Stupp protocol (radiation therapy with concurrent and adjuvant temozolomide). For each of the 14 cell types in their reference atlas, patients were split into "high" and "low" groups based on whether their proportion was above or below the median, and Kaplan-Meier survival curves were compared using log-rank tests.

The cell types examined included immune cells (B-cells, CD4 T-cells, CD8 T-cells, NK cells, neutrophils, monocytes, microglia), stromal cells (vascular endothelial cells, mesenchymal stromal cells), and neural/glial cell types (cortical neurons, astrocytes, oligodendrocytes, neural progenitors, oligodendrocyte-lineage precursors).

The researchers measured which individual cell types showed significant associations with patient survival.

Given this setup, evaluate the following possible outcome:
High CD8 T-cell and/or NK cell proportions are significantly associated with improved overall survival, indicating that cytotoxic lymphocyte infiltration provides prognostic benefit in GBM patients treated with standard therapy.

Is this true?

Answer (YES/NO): NO